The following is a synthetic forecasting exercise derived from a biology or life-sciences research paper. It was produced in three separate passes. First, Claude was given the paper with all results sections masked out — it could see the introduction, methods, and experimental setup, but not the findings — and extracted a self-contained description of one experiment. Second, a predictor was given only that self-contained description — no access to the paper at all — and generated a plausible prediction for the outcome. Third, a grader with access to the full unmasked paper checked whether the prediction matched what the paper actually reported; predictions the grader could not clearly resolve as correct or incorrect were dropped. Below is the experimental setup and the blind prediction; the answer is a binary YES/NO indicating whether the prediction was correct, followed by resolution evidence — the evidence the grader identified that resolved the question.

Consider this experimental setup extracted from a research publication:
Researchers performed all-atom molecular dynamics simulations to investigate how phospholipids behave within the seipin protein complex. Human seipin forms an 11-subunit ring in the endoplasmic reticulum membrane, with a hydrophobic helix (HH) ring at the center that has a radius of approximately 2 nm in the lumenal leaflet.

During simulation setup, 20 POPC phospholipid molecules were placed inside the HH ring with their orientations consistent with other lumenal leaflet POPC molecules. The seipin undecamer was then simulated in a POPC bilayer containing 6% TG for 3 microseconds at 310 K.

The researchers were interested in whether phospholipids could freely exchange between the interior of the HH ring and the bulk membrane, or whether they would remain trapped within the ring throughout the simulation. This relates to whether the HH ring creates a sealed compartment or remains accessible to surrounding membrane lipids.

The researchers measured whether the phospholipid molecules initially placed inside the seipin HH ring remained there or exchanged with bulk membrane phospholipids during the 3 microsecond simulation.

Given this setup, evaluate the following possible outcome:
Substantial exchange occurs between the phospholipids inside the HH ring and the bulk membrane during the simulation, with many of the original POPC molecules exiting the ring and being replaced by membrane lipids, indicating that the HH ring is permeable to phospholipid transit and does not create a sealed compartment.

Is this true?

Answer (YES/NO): NO